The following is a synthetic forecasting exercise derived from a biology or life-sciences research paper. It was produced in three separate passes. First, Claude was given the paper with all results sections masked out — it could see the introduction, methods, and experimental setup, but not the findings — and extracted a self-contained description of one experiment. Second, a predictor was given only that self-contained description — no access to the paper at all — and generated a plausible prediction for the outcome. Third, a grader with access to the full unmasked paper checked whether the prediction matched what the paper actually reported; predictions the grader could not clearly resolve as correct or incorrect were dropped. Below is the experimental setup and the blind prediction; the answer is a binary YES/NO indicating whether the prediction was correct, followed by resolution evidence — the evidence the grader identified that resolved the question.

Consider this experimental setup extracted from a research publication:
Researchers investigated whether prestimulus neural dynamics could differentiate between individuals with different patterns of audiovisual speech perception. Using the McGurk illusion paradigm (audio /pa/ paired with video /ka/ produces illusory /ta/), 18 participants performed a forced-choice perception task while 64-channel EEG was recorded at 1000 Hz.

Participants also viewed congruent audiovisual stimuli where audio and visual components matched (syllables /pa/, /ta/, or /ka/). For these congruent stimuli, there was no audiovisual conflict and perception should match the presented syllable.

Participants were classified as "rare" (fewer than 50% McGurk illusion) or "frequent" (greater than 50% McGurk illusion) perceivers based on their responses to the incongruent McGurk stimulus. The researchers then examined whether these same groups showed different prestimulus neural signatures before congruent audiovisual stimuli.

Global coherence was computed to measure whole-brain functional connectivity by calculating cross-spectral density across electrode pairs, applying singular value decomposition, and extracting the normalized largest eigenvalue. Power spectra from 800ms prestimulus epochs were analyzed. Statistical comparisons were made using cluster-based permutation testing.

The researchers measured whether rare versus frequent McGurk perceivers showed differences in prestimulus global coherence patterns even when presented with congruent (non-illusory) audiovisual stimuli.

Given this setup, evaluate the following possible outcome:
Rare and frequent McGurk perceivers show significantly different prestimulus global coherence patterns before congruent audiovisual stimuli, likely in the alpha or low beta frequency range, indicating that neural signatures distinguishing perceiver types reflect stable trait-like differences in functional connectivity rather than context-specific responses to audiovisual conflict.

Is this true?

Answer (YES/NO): YES